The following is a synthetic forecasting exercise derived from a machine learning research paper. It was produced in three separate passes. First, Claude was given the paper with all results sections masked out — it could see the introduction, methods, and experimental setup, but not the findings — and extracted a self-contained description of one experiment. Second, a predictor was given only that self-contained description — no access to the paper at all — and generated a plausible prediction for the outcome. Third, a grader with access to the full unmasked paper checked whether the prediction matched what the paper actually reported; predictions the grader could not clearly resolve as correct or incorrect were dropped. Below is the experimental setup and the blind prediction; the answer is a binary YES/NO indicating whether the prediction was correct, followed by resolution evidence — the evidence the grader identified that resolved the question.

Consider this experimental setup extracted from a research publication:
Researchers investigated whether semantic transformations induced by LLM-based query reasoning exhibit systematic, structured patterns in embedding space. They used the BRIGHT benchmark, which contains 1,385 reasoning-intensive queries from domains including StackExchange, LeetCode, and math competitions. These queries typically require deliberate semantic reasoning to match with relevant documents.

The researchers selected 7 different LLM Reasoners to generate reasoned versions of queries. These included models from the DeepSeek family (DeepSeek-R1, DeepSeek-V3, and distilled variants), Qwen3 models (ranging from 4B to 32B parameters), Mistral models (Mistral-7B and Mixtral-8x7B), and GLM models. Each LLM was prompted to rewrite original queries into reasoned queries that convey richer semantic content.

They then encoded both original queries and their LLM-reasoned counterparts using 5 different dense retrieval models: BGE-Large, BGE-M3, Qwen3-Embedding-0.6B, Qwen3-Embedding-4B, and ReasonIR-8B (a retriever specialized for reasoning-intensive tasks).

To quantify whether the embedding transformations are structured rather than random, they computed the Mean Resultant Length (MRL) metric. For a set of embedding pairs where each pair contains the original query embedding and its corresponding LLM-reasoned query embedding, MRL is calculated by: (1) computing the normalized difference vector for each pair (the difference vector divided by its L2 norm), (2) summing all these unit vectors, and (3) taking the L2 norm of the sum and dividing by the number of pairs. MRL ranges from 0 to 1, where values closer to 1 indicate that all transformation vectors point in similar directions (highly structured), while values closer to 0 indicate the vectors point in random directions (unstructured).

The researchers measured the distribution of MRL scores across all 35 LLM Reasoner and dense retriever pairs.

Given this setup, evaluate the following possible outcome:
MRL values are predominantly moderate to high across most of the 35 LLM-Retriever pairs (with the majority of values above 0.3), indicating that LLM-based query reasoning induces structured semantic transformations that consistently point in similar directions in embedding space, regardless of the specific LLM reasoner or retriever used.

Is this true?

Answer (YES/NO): NO